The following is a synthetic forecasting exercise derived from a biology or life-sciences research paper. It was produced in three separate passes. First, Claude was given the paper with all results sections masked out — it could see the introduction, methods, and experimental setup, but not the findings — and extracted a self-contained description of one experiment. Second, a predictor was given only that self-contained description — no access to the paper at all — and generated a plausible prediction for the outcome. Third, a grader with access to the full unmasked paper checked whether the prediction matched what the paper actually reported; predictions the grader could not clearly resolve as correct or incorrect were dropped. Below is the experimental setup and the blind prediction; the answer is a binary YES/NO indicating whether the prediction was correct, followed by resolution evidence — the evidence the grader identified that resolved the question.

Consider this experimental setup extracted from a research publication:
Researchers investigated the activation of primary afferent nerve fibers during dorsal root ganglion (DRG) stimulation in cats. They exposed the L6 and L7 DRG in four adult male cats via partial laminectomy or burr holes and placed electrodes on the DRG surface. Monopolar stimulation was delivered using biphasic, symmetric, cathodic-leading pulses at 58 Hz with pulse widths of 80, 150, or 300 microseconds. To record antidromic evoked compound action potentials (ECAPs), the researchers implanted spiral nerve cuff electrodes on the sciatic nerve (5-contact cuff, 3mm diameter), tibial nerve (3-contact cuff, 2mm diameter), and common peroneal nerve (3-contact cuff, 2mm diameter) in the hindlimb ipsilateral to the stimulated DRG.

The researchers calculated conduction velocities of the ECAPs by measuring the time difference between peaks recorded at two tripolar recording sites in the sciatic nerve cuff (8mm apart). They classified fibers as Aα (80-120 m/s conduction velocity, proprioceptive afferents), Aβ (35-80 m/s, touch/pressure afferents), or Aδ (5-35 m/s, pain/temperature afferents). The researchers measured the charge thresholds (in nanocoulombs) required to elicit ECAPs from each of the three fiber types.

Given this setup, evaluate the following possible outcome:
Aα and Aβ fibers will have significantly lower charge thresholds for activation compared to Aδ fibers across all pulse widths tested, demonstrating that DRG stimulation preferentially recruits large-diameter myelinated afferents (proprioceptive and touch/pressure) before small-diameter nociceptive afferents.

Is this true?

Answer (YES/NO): YES